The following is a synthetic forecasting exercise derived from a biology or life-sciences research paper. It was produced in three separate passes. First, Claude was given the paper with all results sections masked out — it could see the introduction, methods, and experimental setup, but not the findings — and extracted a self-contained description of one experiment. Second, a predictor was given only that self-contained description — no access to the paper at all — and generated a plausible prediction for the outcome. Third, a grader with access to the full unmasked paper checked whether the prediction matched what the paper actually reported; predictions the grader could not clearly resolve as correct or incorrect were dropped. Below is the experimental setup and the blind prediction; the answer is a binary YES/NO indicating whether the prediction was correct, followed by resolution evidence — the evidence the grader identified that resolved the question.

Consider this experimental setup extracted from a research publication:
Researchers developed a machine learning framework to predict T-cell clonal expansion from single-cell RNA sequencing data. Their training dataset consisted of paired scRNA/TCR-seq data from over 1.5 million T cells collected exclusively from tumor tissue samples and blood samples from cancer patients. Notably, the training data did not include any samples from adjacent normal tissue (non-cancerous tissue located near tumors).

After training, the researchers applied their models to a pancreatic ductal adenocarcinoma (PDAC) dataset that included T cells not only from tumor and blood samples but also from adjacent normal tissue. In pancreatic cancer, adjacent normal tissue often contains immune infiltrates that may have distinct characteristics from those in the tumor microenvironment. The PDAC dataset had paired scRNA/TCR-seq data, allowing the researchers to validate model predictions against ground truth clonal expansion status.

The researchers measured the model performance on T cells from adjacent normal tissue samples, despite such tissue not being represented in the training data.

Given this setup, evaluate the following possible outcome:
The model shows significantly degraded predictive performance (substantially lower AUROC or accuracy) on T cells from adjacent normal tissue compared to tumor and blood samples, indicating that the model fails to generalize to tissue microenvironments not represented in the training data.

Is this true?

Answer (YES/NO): NO